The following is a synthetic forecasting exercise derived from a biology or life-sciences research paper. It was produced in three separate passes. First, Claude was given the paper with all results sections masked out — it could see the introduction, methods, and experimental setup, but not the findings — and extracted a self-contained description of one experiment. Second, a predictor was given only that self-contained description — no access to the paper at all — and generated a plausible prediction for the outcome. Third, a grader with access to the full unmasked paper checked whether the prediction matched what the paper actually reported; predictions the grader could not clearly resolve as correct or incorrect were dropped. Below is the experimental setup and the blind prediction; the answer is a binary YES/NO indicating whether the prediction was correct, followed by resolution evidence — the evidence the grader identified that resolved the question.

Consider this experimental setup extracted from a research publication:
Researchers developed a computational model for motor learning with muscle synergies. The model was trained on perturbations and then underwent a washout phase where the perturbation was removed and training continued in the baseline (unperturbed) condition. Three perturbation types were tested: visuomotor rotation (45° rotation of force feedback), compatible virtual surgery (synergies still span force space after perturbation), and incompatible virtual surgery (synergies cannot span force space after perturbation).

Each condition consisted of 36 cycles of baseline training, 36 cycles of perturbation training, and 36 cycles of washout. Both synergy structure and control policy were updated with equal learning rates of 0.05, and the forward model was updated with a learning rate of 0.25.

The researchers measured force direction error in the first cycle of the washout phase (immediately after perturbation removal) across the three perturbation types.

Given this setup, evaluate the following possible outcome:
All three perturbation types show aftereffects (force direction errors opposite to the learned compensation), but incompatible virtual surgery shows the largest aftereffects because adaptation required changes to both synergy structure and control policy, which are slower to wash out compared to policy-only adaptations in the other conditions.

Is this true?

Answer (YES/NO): NO